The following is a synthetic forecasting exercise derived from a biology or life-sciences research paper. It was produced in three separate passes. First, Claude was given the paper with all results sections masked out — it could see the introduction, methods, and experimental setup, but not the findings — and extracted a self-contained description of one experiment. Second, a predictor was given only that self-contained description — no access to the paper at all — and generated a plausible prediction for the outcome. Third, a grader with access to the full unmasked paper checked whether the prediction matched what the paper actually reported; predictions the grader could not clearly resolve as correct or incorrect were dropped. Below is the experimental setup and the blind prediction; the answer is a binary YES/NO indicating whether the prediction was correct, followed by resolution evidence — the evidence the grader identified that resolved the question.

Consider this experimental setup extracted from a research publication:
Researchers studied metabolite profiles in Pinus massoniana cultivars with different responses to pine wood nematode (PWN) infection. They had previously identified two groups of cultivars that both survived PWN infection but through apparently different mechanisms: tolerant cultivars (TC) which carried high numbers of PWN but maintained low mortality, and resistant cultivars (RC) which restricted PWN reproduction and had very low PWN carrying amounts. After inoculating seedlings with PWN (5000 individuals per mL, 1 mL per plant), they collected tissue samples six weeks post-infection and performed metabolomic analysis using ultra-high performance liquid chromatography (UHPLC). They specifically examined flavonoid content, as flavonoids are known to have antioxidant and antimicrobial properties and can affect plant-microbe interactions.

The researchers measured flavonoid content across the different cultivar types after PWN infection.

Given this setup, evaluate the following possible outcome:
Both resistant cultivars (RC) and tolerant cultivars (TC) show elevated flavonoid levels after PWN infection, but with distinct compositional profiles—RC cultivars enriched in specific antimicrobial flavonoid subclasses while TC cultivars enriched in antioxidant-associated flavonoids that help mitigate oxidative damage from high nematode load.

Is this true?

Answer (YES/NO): NO